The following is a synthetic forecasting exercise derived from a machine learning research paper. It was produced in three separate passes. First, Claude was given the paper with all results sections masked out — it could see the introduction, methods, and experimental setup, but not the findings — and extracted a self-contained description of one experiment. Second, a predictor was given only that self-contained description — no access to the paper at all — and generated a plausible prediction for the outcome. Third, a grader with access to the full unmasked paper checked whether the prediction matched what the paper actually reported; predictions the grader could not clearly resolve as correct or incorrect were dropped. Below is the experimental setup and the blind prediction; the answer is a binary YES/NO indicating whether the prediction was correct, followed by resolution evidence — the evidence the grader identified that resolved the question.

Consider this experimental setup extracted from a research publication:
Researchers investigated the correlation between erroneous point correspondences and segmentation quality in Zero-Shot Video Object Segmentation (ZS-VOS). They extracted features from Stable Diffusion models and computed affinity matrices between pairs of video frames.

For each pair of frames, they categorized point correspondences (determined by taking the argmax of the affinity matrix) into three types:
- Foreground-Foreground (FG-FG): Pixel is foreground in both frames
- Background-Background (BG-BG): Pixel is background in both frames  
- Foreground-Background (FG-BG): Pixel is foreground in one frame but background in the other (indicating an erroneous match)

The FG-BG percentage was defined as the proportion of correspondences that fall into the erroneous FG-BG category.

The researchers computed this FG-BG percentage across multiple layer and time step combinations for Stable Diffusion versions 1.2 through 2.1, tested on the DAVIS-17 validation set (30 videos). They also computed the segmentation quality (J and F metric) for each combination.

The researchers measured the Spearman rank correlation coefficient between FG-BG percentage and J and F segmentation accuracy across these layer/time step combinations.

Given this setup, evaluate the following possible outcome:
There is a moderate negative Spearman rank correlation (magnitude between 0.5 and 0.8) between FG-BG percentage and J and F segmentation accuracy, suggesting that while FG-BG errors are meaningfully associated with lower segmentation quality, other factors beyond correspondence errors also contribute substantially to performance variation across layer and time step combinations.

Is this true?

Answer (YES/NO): NO